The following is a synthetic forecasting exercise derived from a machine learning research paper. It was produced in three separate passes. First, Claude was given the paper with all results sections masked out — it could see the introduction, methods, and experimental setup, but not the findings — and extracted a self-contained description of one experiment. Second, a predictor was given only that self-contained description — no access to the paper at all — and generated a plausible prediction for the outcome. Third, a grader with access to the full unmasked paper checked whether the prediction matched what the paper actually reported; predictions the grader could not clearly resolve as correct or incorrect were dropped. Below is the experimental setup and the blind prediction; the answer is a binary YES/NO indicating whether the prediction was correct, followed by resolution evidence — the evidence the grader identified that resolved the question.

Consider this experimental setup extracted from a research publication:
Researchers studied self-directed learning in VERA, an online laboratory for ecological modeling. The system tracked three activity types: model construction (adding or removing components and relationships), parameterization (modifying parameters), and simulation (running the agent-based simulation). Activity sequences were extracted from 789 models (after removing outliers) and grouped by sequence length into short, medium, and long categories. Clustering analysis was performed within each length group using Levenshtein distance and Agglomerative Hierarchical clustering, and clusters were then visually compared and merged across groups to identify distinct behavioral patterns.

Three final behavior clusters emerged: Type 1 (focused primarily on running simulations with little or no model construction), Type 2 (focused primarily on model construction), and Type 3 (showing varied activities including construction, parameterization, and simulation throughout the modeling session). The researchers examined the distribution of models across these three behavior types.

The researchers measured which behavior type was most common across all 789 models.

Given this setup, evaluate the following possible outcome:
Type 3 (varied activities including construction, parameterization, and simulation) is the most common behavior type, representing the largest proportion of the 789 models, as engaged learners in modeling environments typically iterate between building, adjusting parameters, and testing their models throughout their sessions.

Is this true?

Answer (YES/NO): NO